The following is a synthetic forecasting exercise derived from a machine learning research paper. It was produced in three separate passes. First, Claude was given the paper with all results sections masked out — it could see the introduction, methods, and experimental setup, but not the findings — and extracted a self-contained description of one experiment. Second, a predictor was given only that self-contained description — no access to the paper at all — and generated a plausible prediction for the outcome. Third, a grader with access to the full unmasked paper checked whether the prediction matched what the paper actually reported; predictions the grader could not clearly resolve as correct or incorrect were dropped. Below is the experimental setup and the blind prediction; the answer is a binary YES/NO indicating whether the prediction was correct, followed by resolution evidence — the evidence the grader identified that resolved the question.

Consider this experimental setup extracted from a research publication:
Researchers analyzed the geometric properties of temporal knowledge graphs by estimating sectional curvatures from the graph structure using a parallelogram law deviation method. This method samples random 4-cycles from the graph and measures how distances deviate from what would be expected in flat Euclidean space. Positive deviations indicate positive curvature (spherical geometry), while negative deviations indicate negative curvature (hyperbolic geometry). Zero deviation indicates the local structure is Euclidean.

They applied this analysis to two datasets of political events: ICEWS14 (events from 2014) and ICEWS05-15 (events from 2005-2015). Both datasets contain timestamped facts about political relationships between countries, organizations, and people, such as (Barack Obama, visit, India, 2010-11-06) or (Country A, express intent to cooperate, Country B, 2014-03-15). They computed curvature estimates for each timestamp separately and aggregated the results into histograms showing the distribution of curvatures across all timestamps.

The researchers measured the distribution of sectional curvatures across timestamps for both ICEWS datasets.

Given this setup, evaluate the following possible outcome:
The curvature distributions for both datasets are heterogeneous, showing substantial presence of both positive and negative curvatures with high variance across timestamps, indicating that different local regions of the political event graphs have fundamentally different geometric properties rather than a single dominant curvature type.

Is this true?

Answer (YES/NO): NO